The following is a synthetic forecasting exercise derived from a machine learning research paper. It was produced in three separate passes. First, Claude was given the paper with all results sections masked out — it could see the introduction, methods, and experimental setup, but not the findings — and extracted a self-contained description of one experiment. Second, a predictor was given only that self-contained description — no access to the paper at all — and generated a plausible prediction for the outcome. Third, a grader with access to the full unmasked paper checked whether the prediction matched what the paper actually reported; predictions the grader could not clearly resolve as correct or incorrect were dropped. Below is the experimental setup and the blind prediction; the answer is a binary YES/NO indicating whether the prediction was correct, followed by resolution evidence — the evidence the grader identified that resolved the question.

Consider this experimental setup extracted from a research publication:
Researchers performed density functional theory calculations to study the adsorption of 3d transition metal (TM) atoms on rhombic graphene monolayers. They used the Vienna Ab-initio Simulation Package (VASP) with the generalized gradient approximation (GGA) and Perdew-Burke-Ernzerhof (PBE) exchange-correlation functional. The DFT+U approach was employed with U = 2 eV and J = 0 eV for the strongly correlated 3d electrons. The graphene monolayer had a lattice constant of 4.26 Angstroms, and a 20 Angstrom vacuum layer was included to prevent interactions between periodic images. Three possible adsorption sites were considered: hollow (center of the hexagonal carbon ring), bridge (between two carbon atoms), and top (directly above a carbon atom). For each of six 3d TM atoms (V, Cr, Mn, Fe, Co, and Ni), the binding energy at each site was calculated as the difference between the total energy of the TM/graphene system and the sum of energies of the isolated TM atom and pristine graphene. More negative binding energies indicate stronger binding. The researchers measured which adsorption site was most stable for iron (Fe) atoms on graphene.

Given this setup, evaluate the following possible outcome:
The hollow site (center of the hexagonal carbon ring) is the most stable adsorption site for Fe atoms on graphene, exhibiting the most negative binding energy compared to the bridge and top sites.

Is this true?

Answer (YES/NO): NO